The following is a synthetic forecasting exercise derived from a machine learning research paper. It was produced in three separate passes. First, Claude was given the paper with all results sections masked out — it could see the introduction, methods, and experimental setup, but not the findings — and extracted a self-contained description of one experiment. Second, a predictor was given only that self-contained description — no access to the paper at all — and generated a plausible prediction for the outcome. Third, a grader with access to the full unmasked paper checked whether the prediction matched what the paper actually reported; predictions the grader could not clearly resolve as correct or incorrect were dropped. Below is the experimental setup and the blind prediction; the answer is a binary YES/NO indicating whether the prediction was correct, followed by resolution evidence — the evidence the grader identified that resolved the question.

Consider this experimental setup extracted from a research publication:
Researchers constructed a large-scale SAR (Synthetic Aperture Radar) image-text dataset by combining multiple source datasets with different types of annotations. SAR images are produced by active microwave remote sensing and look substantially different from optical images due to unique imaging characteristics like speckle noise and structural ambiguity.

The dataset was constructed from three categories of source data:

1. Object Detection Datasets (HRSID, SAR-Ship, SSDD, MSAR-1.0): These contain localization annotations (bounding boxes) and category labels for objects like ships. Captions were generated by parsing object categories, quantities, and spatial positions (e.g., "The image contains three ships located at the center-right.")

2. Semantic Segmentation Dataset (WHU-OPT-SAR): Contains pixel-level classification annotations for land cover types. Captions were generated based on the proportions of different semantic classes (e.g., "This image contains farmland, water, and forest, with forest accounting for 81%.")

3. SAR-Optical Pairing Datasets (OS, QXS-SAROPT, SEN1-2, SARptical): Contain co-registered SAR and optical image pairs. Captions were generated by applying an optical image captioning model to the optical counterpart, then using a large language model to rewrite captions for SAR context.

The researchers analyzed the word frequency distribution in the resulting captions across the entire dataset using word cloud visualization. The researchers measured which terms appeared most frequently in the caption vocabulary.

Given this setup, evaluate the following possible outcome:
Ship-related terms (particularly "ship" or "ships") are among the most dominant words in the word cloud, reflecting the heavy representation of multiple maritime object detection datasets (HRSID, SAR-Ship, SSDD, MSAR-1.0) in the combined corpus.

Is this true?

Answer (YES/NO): YES